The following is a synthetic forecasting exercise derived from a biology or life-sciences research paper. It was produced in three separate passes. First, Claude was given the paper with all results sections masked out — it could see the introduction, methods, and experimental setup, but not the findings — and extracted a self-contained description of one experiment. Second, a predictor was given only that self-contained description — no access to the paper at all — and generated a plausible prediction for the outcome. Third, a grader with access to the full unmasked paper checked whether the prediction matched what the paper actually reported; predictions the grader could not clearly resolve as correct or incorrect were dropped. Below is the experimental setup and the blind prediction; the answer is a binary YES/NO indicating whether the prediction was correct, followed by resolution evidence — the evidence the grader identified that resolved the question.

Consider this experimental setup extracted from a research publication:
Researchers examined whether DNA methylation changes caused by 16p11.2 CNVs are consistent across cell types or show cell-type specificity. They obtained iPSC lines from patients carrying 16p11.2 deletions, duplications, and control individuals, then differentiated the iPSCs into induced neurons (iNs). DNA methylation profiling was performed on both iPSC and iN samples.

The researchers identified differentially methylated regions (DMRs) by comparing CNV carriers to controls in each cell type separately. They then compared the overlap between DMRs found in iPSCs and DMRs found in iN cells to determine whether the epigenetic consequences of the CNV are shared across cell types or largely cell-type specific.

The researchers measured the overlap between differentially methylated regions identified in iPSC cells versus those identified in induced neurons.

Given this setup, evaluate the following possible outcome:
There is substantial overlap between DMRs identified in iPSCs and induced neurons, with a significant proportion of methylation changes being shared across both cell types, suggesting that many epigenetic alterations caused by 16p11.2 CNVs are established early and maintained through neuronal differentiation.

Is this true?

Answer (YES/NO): NO